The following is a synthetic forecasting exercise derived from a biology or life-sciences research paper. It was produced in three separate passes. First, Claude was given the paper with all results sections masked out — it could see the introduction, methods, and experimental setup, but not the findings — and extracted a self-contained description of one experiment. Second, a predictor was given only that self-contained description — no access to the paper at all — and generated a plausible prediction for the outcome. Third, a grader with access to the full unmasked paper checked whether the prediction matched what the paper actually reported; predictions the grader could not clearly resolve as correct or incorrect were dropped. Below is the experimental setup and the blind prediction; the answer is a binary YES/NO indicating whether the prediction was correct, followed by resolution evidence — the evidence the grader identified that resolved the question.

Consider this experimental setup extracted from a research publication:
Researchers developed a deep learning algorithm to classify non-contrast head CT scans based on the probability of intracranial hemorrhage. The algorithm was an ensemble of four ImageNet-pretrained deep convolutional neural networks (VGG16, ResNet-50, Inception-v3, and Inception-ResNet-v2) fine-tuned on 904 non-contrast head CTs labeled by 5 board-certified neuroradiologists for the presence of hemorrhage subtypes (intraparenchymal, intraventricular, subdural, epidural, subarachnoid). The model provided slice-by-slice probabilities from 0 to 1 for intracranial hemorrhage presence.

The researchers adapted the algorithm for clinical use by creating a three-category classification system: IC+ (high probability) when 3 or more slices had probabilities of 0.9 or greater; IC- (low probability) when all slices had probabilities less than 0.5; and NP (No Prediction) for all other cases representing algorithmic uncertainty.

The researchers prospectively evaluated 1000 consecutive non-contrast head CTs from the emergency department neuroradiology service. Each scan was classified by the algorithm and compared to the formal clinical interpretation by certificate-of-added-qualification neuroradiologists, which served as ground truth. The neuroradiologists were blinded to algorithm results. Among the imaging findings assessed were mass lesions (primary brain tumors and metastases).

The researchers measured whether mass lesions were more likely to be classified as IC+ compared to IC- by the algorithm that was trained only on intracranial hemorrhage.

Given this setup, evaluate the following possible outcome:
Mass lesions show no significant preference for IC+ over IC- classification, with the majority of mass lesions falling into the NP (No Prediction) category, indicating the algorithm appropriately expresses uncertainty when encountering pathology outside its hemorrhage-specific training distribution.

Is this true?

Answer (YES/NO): NO